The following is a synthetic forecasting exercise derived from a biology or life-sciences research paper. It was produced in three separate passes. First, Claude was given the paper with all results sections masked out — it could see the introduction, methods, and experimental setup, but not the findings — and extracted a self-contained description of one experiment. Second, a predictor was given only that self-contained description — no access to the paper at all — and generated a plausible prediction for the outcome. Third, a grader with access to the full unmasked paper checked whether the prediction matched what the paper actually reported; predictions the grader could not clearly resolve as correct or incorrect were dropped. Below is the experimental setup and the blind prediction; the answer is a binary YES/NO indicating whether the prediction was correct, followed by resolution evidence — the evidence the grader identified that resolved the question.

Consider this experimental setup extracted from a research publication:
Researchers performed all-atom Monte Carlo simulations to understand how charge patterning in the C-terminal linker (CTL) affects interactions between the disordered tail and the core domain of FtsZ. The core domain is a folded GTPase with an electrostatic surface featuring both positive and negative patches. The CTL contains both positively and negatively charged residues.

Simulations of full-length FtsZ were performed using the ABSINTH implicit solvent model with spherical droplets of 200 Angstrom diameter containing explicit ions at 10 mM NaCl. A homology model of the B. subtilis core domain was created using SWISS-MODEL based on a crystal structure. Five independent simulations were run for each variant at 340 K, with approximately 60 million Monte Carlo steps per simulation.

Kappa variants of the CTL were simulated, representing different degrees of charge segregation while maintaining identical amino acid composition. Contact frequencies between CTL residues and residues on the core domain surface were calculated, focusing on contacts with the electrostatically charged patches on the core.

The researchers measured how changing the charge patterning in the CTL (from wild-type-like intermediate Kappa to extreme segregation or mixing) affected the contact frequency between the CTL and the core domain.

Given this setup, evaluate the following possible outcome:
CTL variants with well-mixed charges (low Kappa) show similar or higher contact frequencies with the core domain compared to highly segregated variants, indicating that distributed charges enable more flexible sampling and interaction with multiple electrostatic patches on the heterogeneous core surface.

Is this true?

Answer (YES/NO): YES